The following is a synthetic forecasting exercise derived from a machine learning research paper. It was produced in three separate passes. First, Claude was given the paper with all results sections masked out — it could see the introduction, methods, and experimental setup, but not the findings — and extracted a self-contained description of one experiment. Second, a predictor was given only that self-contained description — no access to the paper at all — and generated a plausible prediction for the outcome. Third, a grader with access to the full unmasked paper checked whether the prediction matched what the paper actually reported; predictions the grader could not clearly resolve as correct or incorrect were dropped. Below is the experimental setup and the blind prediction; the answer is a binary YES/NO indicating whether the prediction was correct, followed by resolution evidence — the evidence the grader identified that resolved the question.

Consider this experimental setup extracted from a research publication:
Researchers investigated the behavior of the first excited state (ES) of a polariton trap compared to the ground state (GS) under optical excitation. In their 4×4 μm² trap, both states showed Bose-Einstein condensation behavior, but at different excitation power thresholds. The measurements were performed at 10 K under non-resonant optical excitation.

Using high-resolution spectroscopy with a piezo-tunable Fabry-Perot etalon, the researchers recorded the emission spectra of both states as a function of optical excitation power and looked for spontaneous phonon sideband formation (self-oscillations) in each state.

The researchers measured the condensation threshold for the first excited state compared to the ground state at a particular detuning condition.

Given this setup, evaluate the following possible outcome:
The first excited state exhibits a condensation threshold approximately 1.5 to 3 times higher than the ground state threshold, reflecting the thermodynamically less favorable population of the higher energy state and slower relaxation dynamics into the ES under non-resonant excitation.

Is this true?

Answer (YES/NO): NO